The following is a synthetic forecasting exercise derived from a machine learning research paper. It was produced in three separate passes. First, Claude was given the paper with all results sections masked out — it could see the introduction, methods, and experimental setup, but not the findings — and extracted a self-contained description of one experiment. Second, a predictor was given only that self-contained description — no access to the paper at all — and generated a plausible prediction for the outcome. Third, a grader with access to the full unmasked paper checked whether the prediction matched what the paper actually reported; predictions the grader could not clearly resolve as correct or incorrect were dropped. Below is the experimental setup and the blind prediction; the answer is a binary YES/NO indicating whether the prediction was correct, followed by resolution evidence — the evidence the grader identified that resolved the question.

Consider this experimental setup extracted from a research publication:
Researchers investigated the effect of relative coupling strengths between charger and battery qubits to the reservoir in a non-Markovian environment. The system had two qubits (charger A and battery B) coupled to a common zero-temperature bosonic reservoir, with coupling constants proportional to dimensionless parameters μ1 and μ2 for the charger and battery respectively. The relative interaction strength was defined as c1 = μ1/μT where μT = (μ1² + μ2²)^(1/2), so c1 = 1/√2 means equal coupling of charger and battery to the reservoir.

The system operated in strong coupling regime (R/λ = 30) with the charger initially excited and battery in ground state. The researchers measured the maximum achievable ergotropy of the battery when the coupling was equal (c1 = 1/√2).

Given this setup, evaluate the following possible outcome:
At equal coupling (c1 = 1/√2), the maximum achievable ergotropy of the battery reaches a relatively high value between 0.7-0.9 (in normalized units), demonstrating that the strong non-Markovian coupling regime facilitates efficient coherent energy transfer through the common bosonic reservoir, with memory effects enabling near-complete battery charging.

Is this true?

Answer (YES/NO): YES